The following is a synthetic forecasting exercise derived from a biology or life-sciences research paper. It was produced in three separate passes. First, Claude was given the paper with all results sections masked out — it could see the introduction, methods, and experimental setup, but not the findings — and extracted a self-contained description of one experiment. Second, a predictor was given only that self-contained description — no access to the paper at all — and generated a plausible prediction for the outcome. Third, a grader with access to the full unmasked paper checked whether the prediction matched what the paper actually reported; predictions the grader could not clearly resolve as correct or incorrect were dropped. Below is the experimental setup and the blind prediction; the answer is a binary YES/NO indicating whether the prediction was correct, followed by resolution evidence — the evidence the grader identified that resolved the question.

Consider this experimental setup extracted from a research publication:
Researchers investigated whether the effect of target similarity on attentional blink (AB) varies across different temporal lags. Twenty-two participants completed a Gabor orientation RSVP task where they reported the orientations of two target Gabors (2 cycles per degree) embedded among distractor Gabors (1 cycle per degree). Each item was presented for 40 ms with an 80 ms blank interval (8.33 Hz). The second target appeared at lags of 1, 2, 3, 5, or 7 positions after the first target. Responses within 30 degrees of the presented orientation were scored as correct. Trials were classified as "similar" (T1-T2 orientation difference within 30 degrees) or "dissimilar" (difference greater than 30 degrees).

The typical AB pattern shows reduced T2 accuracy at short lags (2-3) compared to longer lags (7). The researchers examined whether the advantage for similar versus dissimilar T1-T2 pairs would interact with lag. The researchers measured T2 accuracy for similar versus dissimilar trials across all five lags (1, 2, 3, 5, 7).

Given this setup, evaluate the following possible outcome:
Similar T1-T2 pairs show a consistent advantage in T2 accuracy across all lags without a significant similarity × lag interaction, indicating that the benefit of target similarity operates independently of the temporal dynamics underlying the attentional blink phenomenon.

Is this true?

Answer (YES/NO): NO